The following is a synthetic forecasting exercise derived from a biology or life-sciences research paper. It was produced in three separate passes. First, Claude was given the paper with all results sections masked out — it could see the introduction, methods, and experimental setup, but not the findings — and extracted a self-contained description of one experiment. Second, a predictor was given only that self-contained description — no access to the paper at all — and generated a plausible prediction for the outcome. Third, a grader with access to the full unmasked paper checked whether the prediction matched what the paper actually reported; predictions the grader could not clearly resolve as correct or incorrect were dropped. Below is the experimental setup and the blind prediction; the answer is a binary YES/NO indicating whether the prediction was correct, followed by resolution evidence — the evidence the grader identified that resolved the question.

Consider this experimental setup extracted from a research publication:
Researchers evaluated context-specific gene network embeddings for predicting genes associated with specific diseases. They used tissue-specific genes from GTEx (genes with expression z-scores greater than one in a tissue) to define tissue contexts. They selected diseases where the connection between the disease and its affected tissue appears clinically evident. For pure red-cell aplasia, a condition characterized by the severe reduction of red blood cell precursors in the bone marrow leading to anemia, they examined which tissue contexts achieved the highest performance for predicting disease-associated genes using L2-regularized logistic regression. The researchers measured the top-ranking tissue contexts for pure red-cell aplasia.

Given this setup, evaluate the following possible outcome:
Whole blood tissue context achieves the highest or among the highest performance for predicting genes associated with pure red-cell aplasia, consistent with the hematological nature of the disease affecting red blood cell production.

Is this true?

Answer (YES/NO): NO